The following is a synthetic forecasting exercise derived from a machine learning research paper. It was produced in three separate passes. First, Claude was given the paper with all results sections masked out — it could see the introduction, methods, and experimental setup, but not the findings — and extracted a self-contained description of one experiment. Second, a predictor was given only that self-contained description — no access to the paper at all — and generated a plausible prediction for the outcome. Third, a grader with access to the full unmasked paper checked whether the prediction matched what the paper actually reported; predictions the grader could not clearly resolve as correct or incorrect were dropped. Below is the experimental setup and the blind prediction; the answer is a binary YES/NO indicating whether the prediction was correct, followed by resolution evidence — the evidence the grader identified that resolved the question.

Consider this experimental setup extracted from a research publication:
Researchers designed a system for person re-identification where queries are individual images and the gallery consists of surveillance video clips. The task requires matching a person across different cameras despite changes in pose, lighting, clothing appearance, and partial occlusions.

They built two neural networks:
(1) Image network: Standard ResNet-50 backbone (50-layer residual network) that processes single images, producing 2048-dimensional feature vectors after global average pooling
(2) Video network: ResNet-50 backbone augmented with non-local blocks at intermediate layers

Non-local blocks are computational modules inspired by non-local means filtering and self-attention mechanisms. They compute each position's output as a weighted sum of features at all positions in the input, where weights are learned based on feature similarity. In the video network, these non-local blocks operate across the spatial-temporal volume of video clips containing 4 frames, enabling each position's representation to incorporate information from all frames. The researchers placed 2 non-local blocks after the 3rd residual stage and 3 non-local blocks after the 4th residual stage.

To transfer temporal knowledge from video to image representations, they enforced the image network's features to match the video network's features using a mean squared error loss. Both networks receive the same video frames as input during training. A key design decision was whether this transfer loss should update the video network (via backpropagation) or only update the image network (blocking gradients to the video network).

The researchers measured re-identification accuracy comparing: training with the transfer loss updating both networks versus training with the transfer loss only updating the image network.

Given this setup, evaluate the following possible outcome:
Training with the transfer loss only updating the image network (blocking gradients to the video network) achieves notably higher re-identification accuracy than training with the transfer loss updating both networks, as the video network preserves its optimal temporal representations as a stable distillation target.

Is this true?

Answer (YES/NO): YES